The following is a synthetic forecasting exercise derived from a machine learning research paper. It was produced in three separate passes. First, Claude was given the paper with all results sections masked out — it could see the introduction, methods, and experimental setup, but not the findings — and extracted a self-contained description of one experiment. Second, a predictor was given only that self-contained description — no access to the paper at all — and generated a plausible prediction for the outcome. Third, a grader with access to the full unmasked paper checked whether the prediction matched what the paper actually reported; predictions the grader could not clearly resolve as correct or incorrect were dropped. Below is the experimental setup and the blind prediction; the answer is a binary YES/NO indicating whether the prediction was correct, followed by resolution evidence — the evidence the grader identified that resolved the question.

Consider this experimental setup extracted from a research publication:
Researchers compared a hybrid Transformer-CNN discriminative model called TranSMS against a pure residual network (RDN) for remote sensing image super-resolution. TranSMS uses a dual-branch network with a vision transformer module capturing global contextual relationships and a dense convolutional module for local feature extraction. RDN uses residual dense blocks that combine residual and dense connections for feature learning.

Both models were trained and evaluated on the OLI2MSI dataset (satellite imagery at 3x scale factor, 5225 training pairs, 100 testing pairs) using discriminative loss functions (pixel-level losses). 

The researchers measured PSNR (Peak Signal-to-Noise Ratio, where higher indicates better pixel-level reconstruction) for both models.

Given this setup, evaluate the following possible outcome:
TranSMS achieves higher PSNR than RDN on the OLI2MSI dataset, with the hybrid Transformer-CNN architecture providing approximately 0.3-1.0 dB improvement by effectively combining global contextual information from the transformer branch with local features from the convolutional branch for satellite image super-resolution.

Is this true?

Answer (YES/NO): NO